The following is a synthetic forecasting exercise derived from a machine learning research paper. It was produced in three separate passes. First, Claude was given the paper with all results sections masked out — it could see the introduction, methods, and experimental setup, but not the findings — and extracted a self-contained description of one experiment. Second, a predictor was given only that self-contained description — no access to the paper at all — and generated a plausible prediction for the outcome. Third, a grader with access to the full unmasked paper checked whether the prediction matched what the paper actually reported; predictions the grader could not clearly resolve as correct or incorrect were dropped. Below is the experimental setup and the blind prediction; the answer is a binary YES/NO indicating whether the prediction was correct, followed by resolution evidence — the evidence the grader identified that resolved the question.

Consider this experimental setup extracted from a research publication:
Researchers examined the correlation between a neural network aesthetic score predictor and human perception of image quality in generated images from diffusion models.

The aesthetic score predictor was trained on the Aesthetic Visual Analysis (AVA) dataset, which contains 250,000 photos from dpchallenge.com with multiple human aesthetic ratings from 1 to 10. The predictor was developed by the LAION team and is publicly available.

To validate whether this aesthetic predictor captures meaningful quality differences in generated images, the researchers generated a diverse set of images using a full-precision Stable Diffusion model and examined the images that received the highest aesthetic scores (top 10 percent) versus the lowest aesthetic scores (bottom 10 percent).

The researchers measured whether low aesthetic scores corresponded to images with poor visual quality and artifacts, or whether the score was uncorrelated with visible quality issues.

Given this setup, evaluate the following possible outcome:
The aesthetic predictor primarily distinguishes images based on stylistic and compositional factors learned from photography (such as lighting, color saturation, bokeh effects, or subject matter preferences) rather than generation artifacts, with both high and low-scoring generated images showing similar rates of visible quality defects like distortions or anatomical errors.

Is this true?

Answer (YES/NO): NO